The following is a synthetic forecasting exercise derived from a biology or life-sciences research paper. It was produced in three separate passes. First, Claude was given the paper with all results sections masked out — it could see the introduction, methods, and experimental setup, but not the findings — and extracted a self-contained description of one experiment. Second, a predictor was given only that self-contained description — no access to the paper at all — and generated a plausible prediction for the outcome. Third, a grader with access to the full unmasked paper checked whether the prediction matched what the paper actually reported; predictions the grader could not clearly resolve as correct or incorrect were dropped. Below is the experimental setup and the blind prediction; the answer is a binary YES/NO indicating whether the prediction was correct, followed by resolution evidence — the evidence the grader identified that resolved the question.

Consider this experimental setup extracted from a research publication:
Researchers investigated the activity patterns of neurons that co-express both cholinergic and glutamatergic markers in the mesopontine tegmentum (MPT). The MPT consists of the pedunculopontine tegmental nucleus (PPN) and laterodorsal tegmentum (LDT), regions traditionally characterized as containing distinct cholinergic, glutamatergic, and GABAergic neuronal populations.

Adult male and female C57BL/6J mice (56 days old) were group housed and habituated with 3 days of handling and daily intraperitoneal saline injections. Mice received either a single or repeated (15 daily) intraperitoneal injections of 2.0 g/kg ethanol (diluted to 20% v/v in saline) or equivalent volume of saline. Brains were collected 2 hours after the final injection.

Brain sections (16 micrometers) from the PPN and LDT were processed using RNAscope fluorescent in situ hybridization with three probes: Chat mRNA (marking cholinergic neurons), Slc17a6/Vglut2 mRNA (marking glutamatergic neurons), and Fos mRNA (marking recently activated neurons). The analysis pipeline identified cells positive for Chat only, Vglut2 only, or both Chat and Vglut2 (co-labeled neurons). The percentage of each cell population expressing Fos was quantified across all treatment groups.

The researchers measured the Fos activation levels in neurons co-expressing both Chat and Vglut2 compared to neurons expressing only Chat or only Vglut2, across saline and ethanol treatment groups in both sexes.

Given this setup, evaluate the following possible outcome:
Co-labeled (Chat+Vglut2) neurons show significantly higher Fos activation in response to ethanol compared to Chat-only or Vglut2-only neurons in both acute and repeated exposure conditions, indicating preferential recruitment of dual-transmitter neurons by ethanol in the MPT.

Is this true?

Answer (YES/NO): NO